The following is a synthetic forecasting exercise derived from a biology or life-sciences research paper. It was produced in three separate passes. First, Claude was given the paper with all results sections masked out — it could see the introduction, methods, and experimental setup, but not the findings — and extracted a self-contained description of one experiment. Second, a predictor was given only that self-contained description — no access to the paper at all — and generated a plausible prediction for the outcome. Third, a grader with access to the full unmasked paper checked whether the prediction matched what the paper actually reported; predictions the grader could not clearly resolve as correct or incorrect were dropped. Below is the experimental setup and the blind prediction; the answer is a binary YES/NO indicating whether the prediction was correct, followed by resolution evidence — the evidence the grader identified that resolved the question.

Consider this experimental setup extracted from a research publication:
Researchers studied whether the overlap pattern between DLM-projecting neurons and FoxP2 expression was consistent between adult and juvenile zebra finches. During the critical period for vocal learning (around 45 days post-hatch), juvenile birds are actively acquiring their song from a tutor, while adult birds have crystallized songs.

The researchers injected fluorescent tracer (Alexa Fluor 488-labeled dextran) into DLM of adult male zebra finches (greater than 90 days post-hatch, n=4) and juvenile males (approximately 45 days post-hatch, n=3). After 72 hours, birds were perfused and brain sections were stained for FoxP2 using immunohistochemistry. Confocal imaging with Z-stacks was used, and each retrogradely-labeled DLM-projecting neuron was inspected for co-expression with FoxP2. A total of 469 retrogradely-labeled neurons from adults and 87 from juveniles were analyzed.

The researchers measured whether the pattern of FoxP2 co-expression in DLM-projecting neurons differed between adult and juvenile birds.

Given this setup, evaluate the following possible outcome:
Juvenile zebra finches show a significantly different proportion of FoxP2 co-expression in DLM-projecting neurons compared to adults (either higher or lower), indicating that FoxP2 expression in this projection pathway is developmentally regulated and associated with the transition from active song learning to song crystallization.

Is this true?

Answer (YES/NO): NO